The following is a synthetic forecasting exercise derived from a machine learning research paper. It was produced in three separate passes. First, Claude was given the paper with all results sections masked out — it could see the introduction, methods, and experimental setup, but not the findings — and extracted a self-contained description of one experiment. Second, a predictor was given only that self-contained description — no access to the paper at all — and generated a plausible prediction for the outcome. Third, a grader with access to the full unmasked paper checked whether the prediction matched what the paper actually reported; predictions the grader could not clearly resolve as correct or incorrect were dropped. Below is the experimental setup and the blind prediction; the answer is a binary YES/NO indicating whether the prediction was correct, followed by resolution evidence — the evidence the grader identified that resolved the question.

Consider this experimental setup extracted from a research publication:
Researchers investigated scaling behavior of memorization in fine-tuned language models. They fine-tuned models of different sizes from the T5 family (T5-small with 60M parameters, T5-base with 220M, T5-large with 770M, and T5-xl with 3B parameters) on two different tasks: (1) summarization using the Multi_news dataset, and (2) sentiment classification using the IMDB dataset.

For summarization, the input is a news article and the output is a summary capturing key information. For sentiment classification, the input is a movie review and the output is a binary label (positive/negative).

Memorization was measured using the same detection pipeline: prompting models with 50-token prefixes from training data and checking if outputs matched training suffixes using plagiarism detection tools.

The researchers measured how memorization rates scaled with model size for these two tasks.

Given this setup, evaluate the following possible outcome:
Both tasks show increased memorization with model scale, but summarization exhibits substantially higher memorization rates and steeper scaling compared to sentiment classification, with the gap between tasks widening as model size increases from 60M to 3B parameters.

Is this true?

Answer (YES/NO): NO